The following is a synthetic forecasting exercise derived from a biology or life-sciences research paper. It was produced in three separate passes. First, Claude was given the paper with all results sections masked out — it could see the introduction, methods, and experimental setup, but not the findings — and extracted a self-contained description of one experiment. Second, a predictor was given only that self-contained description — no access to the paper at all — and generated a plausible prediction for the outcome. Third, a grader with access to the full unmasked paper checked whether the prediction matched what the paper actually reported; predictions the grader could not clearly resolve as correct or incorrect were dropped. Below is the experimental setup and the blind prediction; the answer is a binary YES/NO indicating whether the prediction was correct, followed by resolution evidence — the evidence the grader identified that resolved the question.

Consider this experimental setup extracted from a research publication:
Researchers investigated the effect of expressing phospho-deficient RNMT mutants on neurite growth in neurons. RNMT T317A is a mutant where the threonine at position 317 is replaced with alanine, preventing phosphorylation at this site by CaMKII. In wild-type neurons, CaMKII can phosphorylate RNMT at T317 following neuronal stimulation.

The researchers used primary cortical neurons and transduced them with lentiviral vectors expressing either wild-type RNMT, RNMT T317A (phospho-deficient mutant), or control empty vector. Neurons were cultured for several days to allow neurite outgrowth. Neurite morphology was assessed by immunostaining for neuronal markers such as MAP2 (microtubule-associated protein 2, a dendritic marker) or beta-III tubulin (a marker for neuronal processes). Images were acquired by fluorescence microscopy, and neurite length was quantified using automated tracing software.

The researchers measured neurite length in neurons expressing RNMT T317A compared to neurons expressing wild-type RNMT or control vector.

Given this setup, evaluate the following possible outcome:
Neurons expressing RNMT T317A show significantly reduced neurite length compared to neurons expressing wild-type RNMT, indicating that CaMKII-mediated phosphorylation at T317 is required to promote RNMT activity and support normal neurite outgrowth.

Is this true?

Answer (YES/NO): NO